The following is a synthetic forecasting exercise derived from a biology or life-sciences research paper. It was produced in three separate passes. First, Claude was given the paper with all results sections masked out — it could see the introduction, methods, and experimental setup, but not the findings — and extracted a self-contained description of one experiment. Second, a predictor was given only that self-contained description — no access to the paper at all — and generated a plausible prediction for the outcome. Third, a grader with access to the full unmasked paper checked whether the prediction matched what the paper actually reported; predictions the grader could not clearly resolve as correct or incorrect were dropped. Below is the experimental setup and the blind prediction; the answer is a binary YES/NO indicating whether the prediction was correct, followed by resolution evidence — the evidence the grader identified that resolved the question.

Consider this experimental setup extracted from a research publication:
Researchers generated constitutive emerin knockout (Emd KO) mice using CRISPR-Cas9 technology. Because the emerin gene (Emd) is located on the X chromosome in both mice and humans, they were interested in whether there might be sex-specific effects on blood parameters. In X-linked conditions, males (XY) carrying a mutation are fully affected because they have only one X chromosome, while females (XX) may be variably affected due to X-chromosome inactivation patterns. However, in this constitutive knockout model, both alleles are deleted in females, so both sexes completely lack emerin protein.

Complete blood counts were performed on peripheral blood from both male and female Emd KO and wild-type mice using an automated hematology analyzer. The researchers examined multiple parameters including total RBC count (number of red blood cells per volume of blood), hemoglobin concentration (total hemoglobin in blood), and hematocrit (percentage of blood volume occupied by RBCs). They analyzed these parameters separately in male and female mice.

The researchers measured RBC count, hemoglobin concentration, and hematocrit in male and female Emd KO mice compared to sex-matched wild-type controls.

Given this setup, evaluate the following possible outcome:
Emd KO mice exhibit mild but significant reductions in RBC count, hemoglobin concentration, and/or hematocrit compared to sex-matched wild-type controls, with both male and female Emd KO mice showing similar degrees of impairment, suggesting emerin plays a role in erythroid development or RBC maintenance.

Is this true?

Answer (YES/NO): NO